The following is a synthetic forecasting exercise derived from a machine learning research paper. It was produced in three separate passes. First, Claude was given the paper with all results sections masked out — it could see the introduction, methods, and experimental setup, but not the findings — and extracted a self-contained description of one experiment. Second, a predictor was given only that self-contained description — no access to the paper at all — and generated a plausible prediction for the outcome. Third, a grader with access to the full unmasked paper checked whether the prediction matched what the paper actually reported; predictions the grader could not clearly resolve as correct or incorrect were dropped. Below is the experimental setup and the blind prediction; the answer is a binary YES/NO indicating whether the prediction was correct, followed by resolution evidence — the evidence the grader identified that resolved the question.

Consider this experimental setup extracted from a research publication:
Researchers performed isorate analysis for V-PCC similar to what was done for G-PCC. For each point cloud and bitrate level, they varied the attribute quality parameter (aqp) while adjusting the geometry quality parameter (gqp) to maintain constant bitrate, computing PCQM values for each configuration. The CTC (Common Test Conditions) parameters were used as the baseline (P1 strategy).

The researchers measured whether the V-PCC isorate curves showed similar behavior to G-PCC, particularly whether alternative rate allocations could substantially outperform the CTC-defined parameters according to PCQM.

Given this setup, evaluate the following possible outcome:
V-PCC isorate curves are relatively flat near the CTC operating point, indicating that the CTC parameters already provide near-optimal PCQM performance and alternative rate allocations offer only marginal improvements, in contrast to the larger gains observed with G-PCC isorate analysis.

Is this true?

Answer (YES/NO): YES